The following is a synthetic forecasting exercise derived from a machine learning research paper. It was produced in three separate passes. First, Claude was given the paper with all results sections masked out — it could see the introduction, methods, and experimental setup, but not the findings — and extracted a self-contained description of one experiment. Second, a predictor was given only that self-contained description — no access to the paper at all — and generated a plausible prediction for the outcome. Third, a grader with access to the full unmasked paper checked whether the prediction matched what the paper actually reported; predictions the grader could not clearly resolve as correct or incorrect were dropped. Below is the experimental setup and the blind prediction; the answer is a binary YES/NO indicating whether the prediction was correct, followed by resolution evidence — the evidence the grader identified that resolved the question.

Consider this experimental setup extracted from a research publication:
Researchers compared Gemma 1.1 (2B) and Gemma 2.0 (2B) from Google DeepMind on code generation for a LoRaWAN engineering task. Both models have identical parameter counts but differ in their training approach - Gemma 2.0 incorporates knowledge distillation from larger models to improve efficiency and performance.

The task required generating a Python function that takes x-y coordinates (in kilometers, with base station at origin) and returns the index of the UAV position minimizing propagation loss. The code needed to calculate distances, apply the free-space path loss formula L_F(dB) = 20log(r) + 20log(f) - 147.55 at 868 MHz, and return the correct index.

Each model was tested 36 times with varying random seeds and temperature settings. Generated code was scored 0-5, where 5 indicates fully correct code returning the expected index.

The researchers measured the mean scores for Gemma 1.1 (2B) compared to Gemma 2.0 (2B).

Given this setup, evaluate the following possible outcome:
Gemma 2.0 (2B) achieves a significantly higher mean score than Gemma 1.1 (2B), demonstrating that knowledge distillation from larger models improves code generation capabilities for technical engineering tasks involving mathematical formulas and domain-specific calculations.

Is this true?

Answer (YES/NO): NO